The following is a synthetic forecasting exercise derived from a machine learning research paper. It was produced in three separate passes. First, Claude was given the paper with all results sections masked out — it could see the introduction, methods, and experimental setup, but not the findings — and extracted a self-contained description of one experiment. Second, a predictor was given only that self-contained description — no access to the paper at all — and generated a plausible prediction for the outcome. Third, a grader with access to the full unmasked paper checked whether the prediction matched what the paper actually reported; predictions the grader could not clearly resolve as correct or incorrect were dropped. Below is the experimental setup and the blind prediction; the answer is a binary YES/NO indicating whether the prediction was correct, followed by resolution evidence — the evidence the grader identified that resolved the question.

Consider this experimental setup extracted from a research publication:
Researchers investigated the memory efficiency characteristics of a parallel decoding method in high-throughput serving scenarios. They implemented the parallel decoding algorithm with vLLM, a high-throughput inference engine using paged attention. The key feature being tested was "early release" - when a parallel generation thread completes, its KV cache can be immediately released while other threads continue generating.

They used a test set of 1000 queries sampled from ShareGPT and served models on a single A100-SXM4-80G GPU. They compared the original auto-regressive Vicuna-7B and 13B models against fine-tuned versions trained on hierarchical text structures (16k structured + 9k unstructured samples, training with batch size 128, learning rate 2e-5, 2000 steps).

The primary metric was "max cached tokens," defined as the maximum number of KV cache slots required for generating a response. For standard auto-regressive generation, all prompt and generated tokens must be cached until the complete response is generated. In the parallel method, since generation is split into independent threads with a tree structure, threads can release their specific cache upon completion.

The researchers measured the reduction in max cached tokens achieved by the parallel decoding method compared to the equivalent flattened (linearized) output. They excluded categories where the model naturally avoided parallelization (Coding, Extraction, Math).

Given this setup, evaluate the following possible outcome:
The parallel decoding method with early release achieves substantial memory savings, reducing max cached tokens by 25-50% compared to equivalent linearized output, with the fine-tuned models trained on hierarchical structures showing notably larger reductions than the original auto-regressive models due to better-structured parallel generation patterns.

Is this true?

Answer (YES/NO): NO